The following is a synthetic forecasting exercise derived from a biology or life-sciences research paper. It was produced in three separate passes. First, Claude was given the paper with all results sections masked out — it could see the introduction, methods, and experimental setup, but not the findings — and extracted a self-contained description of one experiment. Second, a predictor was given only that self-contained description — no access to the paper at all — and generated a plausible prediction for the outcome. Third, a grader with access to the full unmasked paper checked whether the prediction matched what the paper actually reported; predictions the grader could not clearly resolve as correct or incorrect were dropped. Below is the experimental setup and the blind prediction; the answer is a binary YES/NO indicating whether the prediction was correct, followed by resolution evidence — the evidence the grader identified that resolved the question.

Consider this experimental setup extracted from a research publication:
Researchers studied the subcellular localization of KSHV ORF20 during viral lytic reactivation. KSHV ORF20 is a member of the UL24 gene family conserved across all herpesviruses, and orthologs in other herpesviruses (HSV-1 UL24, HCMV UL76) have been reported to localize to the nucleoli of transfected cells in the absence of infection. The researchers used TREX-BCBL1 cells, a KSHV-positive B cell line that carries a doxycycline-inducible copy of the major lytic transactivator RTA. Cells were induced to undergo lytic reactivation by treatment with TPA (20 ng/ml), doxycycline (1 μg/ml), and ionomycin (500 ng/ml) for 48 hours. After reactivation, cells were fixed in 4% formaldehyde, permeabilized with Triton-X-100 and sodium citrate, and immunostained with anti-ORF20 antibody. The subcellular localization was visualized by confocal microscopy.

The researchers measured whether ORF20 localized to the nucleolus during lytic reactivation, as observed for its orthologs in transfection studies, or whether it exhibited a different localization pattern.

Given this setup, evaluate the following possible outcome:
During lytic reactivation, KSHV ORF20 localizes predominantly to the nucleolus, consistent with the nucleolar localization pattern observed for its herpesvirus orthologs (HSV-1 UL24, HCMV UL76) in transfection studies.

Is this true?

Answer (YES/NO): NO